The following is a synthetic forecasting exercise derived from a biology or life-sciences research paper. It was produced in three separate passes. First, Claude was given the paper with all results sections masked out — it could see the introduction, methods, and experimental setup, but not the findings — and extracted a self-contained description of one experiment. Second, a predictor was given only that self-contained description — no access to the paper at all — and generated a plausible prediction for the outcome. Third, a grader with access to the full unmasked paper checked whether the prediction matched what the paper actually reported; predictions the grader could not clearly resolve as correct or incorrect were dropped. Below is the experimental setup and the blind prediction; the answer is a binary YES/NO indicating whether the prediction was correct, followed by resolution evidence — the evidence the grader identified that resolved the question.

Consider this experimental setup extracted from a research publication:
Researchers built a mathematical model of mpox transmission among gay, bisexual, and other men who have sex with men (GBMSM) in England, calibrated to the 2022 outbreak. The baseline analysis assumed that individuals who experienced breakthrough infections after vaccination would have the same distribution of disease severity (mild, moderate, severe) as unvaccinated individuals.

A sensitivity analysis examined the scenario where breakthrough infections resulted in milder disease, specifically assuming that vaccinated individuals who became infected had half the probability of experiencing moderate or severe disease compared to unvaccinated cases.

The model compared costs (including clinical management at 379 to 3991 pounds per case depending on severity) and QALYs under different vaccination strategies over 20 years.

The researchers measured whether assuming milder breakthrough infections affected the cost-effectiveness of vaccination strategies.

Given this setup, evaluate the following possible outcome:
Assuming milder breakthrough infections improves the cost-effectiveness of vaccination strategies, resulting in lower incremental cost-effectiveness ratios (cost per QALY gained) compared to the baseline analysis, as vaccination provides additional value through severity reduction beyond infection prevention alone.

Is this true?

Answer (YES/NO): NO